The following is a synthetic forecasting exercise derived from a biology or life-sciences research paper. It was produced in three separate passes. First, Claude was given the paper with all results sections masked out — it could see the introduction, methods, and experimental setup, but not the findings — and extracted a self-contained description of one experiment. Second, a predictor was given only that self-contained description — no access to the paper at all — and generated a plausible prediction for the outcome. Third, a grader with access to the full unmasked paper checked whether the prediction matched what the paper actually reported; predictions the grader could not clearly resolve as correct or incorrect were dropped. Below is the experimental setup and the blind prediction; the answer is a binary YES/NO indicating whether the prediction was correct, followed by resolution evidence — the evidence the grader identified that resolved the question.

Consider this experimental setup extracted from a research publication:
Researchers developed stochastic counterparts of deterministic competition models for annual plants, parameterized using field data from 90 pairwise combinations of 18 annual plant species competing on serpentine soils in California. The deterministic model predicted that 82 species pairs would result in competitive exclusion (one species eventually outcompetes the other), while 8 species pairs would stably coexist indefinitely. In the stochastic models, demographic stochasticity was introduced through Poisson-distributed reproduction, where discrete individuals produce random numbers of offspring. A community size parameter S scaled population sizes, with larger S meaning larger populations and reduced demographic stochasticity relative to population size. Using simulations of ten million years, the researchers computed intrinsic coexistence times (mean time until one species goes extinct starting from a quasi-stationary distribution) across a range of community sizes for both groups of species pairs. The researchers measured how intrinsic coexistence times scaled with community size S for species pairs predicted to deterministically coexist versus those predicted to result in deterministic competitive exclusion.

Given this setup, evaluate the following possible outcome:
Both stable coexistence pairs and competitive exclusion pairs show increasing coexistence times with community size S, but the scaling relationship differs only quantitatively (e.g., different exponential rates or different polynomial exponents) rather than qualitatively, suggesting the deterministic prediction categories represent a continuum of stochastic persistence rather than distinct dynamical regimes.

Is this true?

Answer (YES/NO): NO